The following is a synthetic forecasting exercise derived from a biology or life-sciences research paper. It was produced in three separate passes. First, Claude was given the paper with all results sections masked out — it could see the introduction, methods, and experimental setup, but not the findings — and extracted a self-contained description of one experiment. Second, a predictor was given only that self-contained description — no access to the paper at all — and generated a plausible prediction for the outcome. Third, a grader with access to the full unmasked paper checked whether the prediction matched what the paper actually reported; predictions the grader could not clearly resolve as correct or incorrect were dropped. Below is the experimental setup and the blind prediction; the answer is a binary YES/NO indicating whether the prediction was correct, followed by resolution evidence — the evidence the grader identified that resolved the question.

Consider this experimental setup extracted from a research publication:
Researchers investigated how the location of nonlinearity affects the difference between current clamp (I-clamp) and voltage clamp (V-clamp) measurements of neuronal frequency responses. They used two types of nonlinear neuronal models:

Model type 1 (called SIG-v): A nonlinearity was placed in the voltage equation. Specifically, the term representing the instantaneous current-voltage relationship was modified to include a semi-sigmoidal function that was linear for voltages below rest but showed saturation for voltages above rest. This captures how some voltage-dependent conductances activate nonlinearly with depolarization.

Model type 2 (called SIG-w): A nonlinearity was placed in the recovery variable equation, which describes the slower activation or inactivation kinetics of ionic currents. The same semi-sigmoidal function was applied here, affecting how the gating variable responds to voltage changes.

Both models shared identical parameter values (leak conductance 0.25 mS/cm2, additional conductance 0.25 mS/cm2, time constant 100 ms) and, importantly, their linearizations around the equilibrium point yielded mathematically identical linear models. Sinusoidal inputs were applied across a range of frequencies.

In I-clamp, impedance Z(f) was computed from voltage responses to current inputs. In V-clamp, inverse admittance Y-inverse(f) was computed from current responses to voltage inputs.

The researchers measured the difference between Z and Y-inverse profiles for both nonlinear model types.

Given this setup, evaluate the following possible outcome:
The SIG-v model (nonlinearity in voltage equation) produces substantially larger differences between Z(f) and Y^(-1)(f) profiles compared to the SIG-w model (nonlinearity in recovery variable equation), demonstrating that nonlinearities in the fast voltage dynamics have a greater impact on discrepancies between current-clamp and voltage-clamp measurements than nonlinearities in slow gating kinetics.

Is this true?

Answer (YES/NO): YES